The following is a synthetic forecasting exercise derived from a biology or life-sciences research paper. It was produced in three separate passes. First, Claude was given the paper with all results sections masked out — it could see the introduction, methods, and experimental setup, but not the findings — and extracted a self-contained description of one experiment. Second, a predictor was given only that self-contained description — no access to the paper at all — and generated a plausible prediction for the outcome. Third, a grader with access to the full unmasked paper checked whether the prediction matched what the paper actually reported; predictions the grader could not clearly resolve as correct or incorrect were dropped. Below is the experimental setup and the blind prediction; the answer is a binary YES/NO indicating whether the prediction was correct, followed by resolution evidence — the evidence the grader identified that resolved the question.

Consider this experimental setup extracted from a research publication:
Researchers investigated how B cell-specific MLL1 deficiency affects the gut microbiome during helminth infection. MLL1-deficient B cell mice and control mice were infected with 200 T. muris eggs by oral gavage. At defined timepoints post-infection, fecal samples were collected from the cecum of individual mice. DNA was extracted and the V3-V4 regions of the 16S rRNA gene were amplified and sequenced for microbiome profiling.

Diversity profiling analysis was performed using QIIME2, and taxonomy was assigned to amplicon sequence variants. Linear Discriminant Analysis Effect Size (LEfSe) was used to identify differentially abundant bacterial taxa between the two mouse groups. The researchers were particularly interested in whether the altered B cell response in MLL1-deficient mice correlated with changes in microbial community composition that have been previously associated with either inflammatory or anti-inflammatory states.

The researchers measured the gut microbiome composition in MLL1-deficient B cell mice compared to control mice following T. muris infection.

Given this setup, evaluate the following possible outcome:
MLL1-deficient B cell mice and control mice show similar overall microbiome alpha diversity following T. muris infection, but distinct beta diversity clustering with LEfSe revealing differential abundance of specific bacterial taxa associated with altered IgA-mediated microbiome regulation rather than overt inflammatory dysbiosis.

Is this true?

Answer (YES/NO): NO